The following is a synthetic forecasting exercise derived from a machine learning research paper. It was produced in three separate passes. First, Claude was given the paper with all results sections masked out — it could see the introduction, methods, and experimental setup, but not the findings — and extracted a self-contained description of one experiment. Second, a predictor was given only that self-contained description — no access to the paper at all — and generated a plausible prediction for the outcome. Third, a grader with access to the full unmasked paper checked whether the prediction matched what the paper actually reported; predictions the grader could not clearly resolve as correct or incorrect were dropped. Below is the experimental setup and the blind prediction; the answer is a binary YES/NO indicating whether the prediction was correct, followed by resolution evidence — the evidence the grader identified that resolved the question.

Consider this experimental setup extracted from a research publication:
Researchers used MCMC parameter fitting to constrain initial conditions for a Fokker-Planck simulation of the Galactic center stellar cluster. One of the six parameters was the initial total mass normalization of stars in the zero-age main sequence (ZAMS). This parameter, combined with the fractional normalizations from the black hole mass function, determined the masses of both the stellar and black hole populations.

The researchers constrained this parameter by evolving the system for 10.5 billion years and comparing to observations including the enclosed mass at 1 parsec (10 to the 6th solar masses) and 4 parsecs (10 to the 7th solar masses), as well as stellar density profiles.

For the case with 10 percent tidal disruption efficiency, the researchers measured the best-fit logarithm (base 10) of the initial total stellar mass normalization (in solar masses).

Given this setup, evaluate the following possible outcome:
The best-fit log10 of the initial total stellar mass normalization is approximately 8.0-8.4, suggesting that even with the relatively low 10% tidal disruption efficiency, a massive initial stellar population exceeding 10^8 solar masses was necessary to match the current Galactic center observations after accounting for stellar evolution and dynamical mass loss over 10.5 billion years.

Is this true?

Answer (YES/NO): NO